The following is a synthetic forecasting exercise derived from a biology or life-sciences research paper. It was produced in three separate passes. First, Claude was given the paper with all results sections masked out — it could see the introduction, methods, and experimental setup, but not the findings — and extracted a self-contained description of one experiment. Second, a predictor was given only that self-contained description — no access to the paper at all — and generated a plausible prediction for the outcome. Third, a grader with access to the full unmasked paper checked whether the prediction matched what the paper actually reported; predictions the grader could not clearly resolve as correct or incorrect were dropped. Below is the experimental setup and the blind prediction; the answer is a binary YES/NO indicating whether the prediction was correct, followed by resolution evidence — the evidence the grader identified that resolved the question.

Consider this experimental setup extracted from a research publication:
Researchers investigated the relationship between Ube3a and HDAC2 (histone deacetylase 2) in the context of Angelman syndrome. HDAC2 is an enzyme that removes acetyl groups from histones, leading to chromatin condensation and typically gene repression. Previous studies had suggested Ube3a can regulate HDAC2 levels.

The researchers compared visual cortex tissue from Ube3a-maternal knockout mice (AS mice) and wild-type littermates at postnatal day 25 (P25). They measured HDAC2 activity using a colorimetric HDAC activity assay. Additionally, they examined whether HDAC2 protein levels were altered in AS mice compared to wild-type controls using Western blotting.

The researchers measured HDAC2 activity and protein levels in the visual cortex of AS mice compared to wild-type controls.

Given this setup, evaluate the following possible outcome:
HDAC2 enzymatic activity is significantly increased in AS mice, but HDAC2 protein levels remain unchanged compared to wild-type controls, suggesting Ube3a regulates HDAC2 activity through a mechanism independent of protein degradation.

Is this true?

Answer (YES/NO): NO